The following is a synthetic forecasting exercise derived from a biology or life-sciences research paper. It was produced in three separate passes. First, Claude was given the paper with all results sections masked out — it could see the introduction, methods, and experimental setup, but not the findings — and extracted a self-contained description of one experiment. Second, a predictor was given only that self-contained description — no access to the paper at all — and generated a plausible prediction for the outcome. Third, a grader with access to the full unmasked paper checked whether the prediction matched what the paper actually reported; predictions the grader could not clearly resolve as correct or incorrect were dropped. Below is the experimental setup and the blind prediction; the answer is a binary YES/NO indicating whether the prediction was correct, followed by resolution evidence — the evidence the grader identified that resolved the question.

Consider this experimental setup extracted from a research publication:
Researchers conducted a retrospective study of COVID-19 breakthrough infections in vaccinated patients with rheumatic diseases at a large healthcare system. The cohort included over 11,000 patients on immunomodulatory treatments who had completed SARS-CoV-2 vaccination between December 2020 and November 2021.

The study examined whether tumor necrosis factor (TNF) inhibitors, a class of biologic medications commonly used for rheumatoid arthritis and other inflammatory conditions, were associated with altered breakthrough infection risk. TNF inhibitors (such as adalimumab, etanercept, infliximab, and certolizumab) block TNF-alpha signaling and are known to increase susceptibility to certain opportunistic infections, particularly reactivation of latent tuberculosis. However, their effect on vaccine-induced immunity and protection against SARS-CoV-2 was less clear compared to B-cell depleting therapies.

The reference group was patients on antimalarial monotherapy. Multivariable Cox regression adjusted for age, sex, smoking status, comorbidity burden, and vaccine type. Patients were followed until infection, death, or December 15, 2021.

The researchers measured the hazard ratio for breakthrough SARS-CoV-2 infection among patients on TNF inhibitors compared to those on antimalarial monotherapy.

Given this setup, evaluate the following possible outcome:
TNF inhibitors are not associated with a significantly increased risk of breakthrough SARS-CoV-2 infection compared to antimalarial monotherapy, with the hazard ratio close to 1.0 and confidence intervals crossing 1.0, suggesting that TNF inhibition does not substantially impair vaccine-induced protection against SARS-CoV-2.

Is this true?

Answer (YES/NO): NO